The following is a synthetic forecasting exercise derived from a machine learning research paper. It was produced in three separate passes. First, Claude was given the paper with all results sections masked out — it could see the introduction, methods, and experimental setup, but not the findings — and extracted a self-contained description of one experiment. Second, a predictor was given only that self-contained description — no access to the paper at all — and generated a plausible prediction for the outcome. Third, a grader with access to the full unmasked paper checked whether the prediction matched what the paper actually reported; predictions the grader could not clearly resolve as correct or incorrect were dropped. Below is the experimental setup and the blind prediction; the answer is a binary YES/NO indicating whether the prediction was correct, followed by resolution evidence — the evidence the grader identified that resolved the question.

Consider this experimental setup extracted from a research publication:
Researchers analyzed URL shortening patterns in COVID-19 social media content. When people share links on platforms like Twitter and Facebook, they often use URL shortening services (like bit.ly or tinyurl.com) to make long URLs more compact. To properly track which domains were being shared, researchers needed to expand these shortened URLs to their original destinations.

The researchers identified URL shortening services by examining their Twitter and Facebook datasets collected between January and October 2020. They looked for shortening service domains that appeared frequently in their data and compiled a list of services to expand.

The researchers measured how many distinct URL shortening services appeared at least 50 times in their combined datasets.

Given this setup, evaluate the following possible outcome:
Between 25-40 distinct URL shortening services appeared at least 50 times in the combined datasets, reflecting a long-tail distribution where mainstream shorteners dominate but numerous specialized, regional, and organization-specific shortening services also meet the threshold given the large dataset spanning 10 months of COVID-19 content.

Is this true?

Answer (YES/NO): NO